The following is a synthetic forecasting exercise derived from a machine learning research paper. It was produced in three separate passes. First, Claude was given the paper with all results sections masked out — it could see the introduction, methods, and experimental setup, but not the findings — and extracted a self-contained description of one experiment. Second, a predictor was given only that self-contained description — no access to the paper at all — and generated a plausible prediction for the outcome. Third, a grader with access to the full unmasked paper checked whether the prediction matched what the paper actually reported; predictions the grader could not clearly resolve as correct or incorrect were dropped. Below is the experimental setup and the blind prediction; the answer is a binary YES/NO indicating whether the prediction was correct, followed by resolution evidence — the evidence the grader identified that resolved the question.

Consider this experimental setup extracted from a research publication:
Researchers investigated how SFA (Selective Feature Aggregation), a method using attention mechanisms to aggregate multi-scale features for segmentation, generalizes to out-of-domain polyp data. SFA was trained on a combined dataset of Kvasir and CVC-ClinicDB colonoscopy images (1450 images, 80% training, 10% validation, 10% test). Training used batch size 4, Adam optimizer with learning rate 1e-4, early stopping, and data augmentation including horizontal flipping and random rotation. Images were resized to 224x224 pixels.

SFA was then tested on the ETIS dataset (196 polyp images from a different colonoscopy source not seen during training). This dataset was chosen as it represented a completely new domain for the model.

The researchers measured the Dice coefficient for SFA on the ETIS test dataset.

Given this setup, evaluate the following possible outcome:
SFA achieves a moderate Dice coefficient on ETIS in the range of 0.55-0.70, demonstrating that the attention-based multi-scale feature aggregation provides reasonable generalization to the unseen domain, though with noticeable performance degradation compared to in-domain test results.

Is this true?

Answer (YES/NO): NO